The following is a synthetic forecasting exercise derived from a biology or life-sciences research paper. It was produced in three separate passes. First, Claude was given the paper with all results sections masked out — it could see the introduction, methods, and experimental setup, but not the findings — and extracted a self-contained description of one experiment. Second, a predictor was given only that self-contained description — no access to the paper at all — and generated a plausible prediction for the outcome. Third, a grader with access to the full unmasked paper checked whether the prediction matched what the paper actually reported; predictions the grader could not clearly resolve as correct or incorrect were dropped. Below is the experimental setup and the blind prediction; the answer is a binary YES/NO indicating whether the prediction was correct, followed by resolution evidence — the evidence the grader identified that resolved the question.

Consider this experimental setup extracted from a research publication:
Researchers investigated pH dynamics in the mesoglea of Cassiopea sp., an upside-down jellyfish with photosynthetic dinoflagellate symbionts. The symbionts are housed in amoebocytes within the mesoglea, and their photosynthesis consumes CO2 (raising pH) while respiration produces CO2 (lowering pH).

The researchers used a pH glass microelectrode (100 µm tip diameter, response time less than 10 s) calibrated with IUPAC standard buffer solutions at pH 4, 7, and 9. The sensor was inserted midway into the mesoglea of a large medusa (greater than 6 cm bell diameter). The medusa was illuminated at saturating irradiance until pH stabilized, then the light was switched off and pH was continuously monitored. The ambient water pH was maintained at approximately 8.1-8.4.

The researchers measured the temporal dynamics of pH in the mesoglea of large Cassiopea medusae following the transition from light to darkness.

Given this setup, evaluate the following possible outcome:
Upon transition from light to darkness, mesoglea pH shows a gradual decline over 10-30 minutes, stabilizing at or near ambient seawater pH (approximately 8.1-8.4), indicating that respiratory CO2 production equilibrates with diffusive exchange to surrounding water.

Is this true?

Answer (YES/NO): NO